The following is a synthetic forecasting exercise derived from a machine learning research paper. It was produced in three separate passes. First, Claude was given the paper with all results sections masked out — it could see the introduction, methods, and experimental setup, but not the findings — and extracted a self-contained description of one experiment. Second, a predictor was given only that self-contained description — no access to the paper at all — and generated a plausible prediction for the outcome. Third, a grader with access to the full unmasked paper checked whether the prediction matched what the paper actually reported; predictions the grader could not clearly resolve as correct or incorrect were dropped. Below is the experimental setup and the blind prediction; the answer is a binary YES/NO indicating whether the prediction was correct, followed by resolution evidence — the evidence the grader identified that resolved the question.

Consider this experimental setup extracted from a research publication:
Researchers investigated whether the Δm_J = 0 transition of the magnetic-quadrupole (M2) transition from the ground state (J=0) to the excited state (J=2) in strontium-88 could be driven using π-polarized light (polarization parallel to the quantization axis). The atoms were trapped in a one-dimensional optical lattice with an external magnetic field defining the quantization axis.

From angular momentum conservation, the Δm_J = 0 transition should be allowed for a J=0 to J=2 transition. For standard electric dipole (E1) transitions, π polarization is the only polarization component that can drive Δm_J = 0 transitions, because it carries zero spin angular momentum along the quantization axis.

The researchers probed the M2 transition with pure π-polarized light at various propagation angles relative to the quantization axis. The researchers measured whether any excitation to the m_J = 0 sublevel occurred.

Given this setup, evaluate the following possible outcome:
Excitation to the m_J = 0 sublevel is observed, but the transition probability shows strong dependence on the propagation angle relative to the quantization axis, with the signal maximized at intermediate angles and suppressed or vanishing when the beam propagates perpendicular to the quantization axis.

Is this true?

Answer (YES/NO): NO